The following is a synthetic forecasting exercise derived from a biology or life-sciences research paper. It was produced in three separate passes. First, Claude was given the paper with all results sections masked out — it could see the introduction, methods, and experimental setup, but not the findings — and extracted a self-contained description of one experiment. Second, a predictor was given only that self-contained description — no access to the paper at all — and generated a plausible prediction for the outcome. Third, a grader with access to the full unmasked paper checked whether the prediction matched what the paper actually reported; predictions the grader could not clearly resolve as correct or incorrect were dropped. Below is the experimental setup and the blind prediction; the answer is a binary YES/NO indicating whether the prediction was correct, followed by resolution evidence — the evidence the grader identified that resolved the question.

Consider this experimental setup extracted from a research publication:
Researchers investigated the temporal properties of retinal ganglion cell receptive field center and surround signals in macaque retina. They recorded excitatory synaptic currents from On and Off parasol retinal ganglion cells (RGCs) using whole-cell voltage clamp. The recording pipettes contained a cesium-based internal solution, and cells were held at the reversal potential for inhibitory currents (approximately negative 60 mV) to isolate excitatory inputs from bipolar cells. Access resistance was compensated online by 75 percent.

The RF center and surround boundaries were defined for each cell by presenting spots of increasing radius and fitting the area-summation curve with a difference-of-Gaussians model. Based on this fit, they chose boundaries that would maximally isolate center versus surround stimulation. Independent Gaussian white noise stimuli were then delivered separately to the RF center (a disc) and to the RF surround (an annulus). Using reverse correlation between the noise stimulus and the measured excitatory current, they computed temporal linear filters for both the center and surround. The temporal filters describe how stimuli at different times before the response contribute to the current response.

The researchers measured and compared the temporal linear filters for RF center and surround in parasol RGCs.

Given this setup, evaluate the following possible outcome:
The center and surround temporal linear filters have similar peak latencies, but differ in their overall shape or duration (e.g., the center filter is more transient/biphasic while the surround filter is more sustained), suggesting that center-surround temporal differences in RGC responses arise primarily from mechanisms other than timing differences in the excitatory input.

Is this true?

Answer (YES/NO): NO